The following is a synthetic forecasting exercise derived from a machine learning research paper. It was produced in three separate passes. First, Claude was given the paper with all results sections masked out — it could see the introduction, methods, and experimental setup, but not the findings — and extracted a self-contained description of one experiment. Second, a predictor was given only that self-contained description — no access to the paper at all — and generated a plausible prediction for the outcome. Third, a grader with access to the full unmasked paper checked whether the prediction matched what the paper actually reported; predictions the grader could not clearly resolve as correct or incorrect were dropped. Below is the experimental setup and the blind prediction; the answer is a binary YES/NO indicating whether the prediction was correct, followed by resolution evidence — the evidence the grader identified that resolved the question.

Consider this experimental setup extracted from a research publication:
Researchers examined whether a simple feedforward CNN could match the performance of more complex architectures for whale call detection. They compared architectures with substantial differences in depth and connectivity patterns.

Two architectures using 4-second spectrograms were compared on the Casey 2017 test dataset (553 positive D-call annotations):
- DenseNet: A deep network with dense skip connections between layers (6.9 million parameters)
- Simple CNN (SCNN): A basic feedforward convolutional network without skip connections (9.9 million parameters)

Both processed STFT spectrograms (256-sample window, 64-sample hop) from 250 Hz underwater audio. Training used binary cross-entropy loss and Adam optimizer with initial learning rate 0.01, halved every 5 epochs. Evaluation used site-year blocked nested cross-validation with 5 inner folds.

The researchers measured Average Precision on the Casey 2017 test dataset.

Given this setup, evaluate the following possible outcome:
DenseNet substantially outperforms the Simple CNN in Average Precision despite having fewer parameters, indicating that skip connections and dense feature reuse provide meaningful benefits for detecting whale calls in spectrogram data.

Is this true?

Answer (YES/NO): NO